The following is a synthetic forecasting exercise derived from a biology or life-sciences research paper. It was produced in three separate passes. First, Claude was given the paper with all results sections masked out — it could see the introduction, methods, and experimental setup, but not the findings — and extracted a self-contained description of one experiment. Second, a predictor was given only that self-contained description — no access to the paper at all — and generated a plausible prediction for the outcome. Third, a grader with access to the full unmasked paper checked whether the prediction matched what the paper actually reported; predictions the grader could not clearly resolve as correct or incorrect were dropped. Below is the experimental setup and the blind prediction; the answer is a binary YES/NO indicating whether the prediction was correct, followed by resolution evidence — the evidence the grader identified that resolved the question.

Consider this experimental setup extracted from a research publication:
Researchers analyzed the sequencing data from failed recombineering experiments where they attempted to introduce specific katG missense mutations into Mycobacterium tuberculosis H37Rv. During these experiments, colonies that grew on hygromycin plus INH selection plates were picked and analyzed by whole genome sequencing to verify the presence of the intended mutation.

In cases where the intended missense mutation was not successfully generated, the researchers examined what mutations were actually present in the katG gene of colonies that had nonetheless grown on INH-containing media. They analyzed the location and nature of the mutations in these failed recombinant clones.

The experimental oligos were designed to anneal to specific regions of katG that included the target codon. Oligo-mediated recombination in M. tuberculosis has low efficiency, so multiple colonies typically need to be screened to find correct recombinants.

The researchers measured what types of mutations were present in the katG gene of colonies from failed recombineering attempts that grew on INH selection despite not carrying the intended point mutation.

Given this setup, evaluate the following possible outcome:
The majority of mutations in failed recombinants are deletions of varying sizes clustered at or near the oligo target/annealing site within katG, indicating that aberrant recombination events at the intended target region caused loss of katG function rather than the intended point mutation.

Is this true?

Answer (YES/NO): NO